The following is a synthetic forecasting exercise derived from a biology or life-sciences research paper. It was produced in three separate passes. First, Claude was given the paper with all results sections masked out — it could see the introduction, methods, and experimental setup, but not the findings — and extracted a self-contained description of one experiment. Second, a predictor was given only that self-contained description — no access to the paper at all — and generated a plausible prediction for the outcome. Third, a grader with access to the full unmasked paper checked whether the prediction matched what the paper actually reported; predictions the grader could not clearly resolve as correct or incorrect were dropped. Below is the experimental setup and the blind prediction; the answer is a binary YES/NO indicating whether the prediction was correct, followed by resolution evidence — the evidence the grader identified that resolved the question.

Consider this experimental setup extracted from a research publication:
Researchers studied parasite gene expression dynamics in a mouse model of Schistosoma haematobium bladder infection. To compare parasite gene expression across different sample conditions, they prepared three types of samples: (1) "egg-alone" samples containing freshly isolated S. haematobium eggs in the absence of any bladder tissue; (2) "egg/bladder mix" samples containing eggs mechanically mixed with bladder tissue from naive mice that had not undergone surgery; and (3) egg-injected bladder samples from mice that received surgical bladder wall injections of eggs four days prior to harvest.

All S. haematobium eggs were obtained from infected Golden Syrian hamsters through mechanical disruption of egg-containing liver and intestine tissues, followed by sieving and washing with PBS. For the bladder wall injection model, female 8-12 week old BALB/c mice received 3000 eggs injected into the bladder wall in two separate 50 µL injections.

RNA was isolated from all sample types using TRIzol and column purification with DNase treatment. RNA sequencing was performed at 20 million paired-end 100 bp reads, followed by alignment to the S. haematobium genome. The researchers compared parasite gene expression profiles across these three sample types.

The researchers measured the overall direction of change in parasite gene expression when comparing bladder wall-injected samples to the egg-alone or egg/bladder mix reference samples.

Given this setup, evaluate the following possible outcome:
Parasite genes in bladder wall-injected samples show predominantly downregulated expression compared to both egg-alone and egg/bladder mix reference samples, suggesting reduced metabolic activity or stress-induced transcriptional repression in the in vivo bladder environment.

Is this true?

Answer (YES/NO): YES